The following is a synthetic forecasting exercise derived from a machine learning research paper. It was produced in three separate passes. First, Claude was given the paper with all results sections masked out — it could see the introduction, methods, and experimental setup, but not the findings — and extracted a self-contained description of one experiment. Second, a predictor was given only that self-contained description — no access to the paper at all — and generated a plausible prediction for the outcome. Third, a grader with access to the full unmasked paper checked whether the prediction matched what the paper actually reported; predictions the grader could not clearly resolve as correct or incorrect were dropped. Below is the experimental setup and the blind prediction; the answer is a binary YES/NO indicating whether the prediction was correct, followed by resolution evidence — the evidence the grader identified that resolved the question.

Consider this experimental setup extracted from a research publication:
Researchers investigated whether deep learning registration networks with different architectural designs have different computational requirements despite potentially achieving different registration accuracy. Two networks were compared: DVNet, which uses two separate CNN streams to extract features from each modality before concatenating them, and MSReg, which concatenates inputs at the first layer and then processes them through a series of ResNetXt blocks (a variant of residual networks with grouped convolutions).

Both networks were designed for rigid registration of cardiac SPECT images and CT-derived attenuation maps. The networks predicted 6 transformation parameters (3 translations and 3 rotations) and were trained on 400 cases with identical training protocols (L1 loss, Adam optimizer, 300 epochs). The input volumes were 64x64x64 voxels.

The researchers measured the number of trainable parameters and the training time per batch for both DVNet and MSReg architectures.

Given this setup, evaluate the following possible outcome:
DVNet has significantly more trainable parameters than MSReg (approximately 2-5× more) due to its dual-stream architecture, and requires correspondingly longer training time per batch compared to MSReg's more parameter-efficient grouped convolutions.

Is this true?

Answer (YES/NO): NO